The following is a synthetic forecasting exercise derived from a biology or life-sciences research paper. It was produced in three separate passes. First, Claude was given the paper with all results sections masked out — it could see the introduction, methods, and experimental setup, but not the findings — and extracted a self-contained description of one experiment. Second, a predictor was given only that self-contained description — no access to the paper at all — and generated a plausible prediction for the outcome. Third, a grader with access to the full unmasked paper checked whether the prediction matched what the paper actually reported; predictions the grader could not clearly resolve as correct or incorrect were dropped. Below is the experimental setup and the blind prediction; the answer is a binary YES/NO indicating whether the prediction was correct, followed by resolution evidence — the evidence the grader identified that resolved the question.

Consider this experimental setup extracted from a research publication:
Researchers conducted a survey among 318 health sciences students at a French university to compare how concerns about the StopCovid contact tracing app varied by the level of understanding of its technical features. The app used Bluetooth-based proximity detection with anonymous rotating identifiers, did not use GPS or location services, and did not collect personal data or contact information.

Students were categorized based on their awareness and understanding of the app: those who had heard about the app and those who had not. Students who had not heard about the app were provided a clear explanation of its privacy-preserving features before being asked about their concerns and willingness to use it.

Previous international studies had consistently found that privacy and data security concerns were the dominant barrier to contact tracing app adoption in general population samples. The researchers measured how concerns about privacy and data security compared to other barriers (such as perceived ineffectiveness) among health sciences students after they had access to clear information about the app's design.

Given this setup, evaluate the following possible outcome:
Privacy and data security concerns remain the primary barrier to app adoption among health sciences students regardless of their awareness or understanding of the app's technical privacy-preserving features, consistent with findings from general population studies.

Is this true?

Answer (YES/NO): NO